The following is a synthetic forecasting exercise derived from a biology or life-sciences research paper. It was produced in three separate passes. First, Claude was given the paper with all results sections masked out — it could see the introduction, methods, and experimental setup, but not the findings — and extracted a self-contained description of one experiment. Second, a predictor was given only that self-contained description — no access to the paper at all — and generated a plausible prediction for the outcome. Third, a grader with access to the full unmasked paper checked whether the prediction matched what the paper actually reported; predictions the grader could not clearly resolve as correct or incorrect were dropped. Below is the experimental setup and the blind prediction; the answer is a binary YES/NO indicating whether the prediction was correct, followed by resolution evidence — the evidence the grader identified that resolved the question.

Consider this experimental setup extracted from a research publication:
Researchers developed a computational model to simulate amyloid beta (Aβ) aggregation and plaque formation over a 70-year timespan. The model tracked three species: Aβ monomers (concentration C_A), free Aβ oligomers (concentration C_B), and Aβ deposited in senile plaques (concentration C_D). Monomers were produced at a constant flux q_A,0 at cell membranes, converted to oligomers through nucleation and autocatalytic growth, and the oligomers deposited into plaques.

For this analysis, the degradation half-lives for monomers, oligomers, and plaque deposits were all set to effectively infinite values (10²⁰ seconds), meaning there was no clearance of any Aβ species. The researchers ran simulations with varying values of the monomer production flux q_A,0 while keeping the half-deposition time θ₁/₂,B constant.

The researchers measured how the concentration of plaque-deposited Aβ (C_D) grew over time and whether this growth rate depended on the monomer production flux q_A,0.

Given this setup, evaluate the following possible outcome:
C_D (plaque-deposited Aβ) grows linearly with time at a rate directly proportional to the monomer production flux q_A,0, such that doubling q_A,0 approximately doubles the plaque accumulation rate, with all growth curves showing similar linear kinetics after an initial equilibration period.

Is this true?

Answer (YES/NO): YES